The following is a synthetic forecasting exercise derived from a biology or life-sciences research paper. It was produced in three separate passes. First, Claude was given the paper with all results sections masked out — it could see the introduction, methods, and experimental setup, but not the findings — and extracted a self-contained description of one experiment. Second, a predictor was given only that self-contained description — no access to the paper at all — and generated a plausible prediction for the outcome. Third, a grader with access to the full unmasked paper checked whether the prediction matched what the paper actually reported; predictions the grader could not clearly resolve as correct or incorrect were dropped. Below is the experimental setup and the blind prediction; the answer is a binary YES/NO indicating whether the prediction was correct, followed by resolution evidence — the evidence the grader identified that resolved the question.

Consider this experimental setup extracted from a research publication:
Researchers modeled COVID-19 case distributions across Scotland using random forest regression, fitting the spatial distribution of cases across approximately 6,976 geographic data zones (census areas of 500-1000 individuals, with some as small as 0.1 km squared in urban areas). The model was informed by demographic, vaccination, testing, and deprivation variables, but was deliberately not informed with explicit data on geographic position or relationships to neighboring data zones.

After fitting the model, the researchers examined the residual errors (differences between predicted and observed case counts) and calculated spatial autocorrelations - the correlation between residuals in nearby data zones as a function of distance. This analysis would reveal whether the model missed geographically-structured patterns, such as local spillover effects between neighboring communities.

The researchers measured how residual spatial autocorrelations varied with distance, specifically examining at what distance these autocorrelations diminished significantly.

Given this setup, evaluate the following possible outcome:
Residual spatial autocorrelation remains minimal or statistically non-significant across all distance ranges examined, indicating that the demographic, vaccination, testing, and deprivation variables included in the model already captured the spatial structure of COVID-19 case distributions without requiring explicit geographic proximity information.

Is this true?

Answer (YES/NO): NO